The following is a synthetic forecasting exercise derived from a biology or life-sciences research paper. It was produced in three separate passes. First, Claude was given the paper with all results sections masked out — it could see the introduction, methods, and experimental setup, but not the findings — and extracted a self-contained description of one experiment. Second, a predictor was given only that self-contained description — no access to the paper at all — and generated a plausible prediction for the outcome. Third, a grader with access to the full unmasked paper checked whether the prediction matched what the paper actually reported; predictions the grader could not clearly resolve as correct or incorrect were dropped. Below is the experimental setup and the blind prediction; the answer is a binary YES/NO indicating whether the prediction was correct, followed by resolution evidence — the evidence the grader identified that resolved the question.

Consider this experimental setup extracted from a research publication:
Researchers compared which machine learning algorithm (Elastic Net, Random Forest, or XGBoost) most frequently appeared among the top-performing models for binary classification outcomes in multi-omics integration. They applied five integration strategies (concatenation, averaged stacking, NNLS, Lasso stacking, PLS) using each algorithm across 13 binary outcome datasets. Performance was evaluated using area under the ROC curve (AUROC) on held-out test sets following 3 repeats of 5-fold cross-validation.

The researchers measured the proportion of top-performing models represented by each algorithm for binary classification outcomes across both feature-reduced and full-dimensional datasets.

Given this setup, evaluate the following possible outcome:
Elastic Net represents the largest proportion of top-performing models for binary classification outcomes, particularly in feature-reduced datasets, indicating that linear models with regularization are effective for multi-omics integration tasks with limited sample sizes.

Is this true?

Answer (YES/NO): NO